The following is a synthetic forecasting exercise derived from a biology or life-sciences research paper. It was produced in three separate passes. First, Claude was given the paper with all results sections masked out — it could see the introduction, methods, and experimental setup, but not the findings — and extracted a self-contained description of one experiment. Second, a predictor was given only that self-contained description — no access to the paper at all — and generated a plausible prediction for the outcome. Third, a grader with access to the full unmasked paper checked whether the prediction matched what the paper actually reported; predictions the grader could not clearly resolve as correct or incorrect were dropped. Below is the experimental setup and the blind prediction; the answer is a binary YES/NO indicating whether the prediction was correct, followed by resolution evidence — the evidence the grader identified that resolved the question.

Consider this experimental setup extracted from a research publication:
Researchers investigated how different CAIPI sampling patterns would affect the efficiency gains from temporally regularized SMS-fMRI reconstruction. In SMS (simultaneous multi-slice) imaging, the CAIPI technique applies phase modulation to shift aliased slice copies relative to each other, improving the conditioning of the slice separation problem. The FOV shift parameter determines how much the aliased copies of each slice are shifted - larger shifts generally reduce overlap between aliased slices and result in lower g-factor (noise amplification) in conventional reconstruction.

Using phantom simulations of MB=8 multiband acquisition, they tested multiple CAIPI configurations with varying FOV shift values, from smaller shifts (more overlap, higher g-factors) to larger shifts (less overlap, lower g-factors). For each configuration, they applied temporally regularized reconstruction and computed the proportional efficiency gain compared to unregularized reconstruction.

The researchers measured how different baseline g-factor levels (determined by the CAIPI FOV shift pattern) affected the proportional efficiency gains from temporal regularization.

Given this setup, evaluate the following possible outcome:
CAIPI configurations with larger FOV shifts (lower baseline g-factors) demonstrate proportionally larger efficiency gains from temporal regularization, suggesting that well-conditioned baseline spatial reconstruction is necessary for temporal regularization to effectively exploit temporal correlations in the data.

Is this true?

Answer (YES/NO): NO